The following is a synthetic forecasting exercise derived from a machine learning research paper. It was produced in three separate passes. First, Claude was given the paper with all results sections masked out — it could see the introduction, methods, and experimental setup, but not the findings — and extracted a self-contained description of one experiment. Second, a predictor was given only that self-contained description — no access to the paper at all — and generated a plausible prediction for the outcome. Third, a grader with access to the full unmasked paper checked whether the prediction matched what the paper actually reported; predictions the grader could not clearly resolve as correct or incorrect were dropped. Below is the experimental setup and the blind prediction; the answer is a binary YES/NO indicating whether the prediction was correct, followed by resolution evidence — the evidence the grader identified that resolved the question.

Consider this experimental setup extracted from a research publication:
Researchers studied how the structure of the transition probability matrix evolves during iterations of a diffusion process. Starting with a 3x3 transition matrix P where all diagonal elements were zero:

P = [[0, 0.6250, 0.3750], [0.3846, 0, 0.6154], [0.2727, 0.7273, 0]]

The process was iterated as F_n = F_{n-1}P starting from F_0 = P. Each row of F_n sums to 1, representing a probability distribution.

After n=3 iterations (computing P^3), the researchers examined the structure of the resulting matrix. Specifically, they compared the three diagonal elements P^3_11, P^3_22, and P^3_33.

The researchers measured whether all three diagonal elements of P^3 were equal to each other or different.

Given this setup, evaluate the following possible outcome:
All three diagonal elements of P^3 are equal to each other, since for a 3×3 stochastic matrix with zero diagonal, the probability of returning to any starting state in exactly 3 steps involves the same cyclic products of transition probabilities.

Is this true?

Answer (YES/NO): YES